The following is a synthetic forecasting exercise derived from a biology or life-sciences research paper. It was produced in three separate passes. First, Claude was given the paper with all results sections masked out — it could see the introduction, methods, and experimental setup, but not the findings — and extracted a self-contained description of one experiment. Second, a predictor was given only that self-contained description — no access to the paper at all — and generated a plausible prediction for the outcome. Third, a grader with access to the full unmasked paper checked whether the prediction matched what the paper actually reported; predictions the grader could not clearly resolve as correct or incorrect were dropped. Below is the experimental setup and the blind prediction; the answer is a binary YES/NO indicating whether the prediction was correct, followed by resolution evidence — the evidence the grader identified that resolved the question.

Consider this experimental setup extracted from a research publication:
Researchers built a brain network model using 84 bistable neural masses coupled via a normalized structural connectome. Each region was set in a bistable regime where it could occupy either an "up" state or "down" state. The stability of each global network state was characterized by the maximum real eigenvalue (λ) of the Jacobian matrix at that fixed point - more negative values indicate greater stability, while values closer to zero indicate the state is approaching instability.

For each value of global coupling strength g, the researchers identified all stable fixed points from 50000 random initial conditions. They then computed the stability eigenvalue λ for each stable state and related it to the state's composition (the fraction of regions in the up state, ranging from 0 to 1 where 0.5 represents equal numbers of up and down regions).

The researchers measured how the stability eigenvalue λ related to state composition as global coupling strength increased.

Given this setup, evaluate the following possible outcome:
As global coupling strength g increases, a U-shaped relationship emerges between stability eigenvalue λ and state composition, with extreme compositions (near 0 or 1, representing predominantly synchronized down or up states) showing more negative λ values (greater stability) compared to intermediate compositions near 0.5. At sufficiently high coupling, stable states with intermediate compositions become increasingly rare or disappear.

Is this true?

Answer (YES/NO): NO